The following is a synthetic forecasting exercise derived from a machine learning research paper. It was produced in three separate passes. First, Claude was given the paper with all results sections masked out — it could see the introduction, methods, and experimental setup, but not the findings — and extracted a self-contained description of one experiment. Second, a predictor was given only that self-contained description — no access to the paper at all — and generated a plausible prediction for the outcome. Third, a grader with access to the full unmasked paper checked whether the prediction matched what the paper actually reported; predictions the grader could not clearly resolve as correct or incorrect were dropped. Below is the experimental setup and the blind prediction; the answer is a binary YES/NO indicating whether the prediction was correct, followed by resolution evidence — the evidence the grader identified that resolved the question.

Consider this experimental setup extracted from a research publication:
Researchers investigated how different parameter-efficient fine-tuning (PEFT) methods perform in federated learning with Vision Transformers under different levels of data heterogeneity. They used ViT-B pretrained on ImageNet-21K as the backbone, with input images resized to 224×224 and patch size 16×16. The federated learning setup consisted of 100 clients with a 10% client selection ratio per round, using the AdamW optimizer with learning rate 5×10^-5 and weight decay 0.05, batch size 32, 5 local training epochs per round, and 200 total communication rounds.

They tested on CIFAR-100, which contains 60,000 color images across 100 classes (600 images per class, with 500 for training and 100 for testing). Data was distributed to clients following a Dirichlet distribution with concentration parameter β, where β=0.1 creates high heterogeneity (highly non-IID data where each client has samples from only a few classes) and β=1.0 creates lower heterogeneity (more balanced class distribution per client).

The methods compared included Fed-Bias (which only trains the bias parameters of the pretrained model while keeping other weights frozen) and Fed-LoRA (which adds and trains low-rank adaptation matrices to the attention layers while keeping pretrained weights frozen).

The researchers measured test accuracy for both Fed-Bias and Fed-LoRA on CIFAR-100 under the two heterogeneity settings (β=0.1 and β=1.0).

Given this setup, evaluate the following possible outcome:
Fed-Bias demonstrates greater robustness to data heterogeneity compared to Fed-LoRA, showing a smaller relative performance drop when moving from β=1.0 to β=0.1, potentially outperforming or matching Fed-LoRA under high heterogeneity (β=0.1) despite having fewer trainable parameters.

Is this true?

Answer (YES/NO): YES